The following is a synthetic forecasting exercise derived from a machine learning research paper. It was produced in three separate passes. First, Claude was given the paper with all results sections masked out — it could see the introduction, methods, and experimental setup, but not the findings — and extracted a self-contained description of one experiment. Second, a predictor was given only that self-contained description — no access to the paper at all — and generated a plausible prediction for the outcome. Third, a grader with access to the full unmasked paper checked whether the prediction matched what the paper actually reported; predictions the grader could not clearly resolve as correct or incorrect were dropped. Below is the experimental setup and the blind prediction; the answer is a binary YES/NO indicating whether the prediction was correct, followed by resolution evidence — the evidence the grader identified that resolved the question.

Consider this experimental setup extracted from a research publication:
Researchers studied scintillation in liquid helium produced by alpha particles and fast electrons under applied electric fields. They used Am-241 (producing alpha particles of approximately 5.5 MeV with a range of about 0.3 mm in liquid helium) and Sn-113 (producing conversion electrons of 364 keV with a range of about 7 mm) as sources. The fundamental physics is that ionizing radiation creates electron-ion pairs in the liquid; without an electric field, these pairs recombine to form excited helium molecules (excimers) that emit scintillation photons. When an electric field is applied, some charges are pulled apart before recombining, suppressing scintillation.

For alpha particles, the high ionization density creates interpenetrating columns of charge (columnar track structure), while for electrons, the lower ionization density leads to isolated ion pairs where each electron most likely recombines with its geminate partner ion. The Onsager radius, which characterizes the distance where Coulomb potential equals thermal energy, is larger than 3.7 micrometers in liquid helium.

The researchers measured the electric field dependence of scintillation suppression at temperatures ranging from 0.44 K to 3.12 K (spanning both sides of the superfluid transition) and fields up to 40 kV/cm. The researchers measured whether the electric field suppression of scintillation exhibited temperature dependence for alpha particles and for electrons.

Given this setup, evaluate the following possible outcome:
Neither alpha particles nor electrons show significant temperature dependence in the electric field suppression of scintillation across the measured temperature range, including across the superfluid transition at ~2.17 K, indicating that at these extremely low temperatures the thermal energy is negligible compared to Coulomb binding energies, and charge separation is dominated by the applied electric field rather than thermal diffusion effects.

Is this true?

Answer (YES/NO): NO